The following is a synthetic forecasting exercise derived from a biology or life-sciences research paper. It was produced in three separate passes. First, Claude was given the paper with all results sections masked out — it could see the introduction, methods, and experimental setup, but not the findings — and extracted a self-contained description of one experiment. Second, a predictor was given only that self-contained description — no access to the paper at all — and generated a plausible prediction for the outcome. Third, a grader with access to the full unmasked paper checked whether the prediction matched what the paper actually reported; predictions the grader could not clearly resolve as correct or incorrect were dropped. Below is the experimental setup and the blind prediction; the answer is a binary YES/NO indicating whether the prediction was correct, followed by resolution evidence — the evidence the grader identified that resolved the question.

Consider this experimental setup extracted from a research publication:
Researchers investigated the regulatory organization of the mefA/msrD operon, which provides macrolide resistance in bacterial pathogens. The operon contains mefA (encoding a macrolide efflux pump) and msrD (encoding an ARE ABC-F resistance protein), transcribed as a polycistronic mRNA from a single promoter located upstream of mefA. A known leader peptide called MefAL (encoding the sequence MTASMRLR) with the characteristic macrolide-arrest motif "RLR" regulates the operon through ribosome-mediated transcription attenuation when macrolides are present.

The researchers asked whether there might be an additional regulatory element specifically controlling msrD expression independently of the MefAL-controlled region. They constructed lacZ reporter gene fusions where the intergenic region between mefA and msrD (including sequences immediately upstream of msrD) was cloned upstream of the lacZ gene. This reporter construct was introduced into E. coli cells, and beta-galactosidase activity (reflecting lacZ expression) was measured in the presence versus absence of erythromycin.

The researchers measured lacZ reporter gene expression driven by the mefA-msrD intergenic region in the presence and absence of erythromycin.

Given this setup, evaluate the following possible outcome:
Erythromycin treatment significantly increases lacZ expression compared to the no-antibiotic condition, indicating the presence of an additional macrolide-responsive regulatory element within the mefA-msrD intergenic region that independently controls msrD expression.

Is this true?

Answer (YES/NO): YES